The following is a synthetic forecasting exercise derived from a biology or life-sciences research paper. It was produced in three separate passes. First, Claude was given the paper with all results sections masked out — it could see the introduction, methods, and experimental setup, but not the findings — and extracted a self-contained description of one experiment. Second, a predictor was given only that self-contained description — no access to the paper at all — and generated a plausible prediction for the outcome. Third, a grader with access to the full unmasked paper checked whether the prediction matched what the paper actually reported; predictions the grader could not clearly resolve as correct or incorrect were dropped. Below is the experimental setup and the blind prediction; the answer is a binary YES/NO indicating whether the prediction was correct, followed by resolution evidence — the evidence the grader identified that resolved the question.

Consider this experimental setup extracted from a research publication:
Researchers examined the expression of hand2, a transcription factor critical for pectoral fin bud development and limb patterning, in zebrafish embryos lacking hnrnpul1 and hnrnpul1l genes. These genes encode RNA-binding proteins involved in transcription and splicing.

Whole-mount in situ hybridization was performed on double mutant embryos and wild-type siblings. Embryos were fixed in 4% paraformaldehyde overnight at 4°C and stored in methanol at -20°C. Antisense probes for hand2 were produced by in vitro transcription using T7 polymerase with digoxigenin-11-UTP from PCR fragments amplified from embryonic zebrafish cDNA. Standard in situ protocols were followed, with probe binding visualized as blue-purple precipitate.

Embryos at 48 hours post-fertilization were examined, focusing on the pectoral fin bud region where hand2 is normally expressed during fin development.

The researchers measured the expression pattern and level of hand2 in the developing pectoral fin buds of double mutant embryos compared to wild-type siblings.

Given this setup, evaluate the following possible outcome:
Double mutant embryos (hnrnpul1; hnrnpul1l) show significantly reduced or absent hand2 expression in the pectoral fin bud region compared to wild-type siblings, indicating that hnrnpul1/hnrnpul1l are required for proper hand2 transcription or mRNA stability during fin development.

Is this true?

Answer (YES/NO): NO